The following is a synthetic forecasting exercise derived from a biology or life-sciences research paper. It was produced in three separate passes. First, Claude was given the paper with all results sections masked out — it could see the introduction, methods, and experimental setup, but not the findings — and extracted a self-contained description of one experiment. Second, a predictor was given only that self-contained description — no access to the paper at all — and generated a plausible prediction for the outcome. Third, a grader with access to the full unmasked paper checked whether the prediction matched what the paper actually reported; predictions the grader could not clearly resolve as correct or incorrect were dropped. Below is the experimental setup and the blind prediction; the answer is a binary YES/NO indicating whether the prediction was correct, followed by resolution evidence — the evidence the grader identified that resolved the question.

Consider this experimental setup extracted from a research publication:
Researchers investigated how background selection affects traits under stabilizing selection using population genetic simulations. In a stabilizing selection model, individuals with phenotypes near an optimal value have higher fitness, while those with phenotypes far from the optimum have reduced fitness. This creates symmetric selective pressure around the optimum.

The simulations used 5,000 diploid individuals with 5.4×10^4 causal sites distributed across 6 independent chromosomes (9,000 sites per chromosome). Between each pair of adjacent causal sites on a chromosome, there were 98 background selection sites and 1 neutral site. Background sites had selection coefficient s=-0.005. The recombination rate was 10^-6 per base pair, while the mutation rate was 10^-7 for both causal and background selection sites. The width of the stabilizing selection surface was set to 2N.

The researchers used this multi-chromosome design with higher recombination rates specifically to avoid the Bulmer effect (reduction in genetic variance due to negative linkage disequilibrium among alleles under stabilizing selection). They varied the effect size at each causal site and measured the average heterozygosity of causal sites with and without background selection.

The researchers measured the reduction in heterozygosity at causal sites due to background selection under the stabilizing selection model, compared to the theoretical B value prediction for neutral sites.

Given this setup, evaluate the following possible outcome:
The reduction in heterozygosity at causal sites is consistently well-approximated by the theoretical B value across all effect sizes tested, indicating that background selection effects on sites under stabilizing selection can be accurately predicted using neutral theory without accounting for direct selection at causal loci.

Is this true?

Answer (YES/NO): NO